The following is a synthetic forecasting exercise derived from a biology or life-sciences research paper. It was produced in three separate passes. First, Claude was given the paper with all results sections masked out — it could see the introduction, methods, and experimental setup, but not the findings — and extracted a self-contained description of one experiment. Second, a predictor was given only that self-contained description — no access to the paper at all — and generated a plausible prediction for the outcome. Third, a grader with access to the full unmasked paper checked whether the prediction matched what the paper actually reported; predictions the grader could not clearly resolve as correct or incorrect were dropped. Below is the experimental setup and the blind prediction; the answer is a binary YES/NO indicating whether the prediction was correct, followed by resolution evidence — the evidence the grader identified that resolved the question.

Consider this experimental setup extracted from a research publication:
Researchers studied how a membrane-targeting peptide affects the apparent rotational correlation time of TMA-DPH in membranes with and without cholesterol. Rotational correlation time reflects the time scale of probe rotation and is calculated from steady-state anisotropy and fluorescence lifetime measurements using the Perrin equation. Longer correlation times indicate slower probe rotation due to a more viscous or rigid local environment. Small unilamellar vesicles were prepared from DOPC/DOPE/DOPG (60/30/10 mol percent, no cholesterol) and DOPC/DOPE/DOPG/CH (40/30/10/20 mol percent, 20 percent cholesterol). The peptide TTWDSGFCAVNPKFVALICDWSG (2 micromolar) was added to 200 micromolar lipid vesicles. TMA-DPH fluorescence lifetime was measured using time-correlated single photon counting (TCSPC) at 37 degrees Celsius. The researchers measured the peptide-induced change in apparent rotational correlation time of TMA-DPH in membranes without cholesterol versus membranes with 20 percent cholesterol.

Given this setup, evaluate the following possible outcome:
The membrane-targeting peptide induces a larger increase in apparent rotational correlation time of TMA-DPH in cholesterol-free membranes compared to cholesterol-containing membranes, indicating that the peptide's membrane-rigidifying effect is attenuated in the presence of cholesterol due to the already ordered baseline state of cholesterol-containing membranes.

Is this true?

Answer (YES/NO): NO